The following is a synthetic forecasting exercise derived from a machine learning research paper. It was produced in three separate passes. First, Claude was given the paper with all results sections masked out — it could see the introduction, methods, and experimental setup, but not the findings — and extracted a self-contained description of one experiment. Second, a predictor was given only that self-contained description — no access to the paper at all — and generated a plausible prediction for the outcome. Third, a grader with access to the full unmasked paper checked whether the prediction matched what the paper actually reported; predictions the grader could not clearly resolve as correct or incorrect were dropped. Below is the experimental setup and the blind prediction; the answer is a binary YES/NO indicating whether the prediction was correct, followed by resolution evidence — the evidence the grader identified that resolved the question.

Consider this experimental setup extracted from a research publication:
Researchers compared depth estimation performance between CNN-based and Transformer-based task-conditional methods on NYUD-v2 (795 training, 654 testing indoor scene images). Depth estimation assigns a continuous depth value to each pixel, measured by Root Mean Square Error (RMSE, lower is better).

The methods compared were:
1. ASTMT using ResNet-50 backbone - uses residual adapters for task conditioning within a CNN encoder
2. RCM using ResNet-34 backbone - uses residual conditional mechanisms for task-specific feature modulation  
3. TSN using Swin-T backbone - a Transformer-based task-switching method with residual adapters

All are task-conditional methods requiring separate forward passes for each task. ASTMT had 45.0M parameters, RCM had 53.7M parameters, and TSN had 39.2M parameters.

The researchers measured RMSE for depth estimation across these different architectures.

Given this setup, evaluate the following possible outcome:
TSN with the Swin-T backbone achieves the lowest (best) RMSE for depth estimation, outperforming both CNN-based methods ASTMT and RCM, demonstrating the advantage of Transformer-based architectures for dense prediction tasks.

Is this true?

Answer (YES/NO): NO